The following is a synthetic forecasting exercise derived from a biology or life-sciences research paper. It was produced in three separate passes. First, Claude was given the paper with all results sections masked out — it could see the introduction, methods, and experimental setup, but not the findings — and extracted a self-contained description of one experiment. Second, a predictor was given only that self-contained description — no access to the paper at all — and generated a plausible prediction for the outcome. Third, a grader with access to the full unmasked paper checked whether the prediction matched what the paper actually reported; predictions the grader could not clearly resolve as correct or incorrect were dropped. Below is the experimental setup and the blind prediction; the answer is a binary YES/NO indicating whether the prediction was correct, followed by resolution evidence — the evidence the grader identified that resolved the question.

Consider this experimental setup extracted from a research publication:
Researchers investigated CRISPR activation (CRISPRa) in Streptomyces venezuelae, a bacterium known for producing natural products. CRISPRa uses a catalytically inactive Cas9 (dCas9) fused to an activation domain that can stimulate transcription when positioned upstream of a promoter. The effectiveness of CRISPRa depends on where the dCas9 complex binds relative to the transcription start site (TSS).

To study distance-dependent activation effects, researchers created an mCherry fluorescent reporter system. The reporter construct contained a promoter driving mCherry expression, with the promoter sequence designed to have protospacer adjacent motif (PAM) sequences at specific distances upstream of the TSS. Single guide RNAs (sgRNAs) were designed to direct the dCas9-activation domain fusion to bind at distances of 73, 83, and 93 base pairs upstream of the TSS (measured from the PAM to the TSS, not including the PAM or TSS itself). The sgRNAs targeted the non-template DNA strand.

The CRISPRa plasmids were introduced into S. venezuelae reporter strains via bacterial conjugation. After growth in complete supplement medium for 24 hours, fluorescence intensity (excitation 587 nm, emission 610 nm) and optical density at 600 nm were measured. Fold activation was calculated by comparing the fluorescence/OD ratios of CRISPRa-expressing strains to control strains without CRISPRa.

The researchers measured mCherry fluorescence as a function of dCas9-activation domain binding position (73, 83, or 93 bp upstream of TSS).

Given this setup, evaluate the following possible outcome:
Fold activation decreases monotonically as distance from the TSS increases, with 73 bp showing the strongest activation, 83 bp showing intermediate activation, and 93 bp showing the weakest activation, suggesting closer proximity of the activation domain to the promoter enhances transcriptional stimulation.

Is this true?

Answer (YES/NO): NO